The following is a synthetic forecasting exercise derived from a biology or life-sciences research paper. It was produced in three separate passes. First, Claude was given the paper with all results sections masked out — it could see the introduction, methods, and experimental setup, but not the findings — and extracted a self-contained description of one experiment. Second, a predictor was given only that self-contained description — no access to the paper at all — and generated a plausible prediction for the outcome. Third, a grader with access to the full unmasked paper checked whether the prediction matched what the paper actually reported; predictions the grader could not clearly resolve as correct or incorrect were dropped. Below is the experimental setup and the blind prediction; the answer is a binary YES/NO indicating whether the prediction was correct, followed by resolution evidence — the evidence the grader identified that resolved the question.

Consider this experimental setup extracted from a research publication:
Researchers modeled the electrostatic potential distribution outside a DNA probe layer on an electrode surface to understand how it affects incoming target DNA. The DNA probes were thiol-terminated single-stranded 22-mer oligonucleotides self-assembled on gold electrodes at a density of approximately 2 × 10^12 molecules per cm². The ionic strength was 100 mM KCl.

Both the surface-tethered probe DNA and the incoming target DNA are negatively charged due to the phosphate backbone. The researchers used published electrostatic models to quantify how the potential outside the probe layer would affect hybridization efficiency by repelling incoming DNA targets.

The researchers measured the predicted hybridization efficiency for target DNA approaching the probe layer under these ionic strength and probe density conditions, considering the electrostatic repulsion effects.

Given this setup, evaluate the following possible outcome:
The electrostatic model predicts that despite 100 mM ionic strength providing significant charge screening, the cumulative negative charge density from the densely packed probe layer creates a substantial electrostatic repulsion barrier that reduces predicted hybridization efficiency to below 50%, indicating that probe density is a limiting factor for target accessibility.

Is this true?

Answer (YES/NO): YES